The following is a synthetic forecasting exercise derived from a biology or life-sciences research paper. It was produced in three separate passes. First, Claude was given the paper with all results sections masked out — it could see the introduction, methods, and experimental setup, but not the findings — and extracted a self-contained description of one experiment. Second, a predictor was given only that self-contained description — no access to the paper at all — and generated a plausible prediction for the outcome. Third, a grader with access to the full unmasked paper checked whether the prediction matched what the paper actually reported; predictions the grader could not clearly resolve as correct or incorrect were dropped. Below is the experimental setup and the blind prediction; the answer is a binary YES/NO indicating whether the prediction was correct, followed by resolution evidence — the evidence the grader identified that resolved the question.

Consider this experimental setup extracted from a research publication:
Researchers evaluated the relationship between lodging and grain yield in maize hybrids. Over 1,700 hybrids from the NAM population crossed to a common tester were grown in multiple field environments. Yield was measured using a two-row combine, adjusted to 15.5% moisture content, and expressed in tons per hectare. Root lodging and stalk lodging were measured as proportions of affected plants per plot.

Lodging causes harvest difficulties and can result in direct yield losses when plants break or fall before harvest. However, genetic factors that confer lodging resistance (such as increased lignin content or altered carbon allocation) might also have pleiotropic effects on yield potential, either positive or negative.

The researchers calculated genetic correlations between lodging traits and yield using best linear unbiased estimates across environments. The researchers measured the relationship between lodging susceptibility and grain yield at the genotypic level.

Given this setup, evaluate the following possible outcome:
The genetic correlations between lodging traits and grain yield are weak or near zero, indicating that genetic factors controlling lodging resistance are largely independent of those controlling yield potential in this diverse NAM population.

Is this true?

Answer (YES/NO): NO